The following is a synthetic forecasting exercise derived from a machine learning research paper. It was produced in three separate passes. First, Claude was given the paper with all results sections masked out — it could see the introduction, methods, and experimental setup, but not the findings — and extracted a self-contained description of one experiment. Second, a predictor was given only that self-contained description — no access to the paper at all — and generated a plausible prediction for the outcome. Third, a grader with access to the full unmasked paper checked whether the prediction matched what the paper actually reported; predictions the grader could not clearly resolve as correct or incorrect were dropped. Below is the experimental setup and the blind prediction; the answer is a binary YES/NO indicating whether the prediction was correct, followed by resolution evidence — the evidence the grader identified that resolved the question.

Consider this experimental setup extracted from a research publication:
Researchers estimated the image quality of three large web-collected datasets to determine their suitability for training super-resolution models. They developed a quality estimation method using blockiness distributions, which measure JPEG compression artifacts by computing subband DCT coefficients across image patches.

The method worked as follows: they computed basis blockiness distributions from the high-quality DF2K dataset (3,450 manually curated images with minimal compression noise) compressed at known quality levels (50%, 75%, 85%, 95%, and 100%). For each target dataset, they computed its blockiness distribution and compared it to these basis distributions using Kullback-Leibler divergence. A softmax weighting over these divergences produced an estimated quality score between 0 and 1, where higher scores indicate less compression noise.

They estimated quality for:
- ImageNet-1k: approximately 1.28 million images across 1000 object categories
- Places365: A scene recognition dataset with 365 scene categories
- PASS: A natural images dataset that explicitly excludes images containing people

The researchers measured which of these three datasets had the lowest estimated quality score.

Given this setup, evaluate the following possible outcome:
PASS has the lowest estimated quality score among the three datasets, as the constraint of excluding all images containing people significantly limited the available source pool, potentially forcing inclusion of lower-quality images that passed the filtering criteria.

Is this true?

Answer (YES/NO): NO